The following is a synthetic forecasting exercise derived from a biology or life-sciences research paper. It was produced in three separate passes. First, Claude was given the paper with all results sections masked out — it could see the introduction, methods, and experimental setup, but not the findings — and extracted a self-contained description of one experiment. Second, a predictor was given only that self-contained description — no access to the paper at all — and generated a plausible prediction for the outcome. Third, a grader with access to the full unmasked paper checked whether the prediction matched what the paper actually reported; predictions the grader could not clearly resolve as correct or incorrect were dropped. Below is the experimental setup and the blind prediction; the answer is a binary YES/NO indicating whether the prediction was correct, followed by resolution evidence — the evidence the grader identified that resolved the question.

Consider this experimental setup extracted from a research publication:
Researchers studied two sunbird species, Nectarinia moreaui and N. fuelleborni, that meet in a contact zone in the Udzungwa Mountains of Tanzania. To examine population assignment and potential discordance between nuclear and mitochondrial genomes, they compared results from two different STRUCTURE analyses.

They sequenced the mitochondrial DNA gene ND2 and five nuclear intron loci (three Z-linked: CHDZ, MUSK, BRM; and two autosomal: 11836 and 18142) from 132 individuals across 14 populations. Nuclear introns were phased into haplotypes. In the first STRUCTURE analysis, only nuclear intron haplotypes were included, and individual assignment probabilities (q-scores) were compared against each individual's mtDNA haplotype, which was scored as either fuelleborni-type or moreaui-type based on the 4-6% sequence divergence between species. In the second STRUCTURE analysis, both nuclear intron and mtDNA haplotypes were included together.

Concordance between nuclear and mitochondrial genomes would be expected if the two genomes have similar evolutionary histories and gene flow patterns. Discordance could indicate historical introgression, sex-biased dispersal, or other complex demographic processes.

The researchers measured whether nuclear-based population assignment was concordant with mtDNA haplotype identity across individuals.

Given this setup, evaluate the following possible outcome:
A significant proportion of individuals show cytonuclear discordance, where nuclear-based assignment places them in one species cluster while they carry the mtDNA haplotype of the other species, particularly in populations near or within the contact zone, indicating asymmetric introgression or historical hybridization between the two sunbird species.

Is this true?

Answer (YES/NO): NO